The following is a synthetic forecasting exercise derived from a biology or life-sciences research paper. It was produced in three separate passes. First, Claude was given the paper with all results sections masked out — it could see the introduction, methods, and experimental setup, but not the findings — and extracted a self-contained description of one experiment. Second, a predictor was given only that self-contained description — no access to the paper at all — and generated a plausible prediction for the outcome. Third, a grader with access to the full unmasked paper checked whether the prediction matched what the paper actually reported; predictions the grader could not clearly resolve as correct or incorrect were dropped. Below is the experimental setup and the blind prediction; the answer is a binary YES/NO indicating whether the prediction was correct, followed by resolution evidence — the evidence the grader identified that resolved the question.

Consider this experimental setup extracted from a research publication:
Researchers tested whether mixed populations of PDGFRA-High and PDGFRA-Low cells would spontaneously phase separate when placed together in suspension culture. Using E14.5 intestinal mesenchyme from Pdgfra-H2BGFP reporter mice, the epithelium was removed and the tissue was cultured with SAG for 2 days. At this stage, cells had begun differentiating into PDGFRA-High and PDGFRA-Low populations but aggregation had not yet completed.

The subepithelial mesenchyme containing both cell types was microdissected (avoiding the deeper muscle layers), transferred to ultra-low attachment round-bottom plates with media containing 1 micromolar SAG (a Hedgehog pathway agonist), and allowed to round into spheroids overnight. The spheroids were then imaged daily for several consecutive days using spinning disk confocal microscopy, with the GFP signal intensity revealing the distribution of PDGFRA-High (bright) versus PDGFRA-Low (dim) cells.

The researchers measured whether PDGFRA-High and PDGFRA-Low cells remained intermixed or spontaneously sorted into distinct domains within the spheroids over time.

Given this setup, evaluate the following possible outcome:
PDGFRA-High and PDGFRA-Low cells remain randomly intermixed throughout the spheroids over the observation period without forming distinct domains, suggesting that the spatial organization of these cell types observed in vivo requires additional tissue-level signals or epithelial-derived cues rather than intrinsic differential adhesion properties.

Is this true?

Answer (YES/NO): NO